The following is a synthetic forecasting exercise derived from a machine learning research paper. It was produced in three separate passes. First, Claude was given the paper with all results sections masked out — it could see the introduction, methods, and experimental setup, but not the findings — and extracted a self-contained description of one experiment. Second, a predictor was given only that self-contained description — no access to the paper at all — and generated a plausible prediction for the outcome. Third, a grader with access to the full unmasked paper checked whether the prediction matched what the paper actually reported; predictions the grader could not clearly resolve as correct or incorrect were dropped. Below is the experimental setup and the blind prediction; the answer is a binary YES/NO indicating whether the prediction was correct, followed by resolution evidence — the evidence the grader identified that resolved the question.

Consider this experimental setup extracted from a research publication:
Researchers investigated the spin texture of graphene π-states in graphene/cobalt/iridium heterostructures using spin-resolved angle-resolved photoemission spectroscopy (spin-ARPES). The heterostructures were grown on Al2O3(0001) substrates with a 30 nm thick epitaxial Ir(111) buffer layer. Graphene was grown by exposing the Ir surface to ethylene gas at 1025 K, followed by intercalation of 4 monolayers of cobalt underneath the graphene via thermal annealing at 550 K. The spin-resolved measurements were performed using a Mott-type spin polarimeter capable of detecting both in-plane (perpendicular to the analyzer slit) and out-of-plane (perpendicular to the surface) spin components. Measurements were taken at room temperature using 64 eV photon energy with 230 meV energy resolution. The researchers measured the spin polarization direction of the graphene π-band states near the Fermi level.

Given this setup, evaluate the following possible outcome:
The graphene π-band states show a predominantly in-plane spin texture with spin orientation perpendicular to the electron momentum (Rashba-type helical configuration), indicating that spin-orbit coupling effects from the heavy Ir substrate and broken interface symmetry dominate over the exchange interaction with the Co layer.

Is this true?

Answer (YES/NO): YES